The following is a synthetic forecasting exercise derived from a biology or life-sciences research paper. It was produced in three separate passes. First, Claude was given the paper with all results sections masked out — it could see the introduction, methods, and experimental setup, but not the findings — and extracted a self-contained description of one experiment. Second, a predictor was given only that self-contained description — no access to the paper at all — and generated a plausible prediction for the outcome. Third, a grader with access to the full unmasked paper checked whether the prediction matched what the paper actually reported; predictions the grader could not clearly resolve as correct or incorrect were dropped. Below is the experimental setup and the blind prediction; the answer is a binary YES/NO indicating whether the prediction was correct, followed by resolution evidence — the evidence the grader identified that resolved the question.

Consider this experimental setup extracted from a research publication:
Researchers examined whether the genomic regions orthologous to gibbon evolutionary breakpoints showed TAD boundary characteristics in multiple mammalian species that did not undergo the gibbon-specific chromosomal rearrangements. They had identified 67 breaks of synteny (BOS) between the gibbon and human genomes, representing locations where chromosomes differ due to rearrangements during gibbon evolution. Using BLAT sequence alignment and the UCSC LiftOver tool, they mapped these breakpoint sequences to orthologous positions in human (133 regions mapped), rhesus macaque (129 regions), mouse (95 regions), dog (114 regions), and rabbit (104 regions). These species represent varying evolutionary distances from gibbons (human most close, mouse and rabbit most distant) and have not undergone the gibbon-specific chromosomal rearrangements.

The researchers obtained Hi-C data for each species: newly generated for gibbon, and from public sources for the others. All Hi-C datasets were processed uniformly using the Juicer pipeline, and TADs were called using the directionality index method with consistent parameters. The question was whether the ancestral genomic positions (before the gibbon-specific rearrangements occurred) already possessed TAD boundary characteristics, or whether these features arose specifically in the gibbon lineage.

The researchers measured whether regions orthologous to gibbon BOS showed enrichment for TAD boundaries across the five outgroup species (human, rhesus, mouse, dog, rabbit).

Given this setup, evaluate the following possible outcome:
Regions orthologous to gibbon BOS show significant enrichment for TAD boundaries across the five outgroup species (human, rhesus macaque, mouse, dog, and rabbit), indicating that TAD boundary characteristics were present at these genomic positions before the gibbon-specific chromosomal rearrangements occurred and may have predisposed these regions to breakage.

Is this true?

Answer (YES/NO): YES